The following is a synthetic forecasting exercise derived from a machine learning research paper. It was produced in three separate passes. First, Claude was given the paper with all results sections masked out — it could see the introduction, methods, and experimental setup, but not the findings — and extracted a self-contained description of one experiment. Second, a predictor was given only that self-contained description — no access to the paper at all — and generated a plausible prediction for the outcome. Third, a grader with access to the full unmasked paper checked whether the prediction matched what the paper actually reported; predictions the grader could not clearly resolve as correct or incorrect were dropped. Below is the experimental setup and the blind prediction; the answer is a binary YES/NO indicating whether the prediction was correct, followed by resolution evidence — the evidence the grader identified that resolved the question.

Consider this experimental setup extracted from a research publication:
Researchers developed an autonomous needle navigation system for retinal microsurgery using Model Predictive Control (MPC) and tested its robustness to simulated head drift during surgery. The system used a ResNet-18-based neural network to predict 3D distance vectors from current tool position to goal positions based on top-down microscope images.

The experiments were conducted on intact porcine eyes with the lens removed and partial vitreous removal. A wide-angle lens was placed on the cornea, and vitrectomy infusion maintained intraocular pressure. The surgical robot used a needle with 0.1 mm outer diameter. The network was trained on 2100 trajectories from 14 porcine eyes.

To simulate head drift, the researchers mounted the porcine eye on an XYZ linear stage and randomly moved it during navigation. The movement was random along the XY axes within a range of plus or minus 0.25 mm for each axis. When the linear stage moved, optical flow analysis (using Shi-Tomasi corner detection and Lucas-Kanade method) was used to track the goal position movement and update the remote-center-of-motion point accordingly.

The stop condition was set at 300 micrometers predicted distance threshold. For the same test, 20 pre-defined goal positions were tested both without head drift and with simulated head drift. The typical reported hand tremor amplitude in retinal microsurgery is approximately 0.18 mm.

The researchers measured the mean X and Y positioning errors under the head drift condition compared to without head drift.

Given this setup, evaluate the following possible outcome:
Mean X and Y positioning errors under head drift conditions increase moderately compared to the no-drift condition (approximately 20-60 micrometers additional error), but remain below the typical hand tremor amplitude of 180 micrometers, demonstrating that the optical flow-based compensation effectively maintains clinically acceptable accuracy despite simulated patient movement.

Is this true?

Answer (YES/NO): YES